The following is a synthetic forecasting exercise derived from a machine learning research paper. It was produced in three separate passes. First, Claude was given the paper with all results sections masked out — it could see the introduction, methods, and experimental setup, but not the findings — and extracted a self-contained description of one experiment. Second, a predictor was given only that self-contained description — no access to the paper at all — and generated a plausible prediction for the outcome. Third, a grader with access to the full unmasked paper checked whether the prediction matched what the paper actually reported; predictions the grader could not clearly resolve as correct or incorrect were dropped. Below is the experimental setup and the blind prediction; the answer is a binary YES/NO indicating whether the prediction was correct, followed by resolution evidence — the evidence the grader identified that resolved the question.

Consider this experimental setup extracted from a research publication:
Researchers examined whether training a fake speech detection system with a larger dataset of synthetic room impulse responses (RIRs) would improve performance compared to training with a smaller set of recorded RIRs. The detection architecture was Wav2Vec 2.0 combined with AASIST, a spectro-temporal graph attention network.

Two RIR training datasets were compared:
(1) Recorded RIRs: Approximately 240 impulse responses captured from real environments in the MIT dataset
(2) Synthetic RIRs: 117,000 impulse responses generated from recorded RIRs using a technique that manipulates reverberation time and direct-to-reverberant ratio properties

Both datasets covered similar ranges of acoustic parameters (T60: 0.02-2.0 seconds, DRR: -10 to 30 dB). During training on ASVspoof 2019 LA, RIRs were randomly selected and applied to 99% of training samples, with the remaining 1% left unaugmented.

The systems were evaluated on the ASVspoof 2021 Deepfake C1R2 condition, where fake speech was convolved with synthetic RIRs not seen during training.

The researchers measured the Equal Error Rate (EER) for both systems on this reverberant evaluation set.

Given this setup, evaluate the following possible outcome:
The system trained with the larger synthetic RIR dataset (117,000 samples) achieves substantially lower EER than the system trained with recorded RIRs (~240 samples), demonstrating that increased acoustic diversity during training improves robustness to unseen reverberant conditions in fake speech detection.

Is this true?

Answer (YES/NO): YES